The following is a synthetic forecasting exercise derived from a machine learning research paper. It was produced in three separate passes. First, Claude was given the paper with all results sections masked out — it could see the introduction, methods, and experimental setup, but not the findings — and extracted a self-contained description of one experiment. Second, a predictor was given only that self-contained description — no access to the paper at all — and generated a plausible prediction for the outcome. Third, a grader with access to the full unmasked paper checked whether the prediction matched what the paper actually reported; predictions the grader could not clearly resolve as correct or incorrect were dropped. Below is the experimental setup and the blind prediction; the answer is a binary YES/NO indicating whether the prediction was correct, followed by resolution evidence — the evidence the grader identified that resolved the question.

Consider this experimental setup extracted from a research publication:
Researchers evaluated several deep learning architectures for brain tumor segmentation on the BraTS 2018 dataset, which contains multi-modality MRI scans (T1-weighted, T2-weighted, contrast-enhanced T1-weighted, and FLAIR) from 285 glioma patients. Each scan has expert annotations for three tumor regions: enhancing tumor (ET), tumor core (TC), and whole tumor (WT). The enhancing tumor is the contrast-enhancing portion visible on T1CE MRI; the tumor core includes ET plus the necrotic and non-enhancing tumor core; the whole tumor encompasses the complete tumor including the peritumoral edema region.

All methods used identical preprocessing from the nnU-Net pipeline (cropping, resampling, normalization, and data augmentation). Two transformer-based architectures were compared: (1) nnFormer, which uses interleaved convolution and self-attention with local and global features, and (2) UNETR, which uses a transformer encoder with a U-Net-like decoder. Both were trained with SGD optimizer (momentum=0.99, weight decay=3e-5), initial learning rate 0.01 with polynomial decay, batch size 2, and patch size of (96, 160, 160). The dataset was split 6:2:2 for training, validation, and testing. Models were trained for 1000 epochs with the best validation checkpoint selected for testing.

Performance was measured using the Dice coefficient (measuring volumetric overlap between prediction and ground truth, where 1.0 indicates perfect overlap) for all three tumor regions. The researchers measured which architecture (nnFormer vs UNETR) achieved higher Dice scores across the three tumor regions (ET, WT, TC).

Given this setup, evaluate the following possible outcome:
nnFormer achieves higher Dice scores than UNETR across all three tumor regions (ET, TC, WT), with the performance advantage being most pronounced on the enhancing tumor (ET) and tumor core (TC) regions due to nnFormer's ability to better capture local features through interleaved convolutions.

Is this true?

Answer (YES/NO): YES